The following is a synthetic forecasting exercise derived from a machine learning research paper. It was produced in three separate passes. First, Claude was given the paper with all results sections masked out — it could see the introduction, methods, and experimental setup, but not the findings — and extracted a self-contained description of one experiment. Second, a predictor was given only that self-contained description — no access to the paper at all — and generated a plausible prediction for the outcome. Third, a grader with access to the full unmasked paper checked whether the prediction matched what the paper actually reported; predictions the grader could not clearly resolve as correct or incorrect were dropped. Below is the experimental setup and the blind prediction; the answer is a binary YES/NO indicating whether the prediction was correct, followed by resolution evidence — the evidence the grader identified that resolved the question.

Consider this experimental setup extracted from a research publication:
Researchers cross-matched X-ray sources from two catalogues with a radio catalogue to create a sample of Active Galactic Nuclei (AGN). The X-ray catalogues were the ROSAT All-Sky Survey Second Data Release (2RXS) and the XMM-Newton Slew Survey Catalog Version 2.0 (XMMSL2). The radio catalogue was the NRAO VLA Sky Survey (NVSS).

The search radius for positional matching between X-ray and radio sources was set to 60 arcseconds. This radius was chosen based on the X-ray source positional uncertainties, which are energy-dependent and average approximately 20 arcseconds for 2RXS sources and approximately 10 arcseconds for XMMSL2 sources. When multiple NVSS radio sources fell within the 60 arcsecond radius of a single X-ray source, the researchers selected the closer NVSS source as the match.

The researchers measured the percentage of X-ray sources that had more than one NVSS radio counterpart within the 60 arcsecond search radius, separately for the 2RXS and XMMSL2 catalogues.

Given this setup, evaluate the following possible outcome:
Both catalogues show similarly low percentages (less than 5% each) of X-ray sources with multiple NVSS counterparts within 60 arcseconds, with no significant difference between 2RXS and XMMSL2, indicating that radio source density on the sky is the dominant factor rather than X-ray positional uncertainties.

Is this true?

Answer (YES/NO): NO